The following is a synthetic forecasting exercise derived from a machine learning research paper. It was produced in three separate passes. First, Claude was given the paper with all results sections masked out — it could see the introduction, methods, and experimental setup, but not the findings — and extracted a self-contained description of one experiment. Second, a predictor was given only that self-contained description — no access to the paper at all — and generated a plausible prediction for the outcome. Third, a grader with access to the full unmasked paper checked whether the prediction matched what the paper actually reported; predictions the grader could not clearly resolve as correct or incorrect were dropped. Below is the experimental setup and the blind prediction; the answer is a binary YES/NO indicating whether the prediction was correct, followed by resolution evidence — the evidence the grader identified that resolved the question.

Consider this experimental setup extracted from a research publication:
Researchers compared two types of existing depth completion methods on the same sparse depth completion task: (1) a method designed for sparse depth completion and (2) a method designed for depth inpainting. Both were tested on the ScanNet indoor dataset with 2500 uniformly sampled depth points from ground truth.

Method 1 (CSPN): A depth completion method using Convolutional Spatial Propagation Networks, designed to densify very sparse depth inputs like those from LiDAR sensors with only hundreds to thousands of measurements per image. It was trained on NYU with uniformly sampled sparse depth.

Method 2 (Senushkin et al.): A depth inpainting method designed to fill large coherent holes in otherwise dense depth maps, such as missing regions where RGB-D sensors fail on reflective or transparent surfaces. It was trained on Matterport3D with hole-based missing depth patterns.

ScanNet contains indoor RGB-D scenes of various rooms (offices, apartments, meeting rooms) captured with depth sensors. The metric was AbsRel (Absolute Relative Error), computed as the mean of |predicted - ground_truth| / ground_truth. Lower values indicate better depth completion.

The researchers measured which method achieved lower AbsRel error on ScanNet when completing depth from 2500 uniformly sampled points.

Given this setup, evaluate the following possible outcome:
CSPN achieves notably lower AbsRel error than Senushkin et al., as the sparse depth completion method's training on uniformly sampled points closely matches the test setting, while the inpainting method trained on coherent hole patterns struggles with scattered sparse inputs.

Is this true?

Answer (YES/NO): YES